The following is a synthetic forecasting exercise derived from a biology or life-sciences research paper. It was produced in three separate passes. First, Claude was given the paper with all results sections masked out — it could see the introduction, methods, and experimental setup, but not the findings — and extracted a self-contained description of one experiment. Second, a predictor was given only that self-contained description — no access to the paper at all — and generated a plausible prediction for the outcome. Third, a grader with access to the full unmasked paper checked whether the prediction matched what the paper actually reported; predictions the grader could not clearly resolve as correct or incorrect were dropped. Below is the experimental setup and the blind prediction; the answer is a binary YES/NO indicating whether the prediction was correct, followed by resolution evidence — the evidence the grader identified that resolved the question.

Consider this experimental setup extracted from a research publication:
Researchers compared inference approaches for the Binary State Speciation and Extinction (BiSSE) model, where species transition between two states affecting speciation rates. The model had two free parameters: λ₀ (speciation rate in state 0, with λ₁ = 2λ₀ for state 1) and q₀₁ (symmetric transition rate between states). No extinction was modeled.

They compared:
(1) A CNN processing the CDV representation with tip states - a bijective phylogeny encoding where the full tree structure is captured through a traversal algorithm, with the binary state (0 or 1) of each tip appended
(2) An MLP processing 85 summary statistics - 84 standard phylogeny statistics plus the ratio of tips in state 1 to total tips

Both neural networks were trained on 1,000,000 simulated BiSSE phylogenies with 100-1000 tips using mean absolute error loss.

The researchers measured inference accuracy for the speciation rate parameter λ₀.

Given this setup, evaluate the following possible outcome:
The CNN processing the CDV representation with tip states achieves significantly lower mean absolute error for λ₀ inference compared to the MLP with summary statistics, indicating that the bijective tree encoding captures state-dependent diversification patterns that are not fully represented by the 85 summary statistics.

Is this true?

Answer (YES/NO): NO